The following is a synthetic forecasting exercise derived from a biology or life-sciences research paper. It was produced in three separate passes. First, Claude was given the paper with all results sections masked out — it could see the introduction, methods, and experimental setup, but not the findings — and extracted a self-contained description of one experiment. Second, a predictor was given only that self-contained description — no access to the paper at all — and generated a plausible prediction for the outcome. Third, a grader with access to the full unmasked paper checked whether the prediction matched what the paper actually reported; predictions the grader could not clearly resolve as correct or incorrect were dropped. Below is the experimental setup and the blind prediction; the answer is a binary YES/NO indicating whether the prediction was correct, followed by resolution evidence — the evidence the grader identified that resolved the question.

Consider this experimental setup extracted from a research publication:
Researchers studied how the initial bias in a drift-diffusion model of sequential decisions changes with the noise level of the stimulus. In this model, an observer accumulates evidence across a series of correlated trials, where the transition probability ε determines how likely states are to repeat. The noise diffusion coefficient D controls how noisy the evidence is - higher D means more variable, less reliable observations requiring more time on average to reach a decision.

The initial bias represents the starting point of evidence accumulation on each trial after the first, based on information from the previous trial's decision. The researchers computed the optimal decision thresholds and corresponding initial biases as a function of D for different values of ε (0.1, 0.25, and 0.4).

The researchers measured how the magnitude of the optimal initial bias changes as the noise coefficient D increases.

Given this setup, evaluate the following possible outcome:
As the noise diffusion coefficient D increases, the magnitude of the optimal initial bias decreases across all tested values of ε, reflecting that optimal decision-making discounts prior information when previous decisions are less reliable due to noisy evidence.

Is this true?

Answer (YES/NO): NO